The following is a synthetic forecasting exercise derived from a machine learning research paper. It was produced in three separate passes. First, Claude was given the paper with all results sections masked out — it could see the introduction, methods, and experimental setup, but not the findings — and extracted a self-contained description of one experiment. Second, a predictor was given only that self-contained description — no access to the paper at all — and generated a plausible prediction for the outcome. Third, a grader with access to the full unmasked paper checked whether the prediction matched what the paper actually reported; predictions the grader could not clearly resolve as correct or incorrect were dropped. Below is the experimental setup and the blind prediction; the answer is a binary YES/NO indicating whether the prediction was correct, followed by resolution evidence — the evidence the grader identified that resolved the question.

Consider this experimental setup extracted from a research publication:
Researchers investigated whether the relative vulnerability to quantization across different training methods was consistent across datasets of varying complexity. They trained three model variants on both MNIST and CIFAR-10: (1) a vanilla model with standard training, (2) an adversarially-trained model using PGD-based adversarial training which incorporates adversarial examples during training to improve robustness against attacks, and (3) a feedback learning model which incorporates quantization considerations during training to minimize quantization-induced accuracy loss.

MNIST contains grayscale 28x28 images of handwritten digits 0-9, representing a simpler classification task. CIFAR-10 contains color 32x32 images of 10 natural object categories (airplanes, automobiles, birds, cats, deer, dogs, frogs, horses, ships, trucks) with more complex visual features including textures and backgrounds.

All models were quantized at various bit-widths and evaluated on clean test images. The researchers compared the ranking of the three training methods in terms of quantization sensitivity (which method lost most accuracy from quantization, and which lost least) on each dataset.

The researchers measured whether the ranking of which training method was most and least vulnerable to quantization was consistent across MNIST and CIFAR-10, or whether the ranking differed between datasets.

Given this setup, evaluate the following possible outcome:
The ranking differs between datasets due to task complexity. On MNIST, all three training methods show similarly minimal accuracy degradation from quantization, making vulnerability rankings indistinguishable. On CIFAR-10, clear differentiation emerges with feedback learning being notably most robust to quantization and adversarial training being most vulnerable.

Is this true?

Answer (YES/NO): NO